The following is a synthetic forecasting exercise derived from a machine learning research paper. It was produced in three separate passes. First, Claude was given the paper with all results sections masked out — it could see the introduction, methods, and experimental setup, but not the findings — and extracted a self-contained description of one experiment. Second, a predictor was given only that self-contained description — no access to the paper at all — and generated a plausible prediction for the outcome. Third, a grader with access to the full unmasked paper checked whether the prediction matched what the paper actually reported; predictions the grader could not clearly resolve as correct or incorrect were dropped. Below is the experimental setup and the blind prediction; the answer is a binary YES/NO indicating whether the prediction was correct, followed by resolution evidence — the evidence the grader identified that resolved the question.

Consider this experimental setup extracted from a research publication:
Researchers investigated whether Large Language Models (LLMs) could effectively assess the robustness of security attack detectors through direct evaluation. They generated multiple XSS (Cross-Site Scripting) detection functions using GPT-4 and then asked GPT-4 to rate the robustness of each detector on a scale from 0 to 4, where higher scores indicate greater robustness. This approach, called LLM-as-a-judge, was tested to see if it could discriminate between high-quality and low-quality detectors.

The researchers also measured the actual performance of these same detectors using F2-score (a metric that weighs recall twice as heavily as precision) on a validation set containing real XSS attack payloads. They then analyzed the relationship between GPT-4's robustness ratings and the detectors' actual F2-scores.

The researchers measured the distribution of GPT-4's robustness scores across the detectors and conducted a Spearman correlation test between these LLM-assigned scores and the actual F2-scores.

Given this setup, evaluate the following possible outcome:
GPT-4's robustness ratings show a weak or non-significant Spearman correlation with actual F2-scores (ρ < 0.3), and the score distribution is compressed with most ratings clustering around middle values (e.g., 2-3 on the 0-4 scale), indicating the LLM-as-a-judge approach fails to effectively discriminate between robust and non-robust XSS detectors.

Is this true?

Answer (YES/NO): NO